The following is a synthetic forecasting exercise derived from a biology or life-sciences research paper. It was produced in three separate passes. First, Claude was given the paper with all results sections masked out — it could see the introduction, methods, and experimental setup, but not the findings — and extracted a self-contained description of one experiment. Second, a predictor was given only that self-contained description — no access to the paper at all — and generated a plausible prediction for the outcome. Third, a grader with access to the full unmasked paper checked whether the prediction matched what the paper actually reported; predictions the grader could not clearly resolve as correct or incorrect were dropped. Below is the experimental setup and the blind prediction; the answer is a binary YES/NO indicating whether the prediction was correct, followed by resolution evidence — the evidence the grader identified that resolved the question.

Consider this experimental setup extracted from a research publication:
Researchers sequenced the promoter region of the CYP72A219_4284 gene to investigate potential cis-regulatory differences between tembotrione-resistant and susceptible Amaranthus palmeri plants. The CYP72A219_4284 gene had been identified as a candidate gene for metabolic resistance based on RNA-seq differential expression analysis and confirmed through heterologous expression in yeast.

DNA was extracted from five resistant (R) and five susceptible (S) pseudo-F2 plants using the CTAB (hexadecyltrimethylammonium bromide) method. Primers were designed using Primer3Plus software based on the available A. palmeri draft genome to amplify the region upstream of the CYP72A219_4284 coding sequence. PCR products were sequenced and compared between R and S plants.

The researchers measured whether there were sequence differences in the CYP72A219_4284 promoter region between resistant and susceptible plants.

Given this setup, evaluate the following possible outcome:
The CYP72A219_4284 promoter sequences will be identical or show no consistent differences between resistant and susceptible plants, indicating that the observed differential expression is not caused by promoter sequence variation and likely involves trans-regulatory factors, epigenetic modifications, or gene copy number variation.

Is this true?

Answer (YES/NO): NO